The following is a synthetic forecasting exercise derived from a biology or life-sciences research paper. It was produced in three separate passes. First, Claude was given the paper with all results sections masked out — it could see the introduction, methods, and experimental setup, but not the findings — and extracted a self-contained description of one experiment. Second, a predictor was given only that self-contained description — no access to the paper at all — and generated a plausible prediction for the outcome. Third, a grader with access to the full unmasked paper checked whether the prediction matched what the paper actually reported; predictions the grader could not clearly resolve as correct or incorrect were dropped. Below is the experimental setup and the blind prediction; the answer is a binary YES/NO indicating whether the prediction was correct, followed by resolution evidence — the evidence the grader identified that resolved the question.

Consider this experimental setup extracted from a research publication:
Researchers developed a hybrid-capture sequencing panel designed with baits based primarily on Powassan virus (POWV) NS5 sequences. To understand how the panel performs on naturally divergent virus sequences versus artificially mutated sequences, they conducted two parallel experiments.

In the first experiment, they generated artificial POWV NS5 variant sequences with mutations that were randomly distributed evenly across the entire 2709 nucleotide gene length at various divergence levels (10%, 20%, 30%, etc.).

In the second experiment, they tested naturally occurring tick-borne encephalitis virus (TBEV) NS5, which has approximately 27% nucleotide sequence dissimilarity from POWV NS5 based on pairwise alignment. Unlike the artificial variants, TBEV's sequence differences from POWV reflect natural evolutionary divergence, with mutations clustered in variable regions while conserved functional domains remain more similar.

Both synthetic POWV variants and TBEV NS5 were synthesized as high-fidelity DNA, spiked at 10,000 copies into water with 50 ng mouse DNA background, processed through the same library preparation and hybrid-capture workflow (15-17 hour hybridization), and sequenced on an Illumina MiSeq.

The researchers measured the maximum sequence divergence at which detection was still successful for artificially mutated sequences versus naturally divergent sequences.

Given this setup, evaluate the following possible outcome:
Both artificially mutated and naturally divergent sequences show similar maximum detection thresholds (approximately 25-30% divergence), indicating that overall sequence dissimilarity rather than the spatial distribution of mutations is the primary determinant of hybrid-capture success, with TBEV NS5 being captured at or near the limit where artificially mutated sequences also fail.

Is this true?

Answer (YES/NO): NO